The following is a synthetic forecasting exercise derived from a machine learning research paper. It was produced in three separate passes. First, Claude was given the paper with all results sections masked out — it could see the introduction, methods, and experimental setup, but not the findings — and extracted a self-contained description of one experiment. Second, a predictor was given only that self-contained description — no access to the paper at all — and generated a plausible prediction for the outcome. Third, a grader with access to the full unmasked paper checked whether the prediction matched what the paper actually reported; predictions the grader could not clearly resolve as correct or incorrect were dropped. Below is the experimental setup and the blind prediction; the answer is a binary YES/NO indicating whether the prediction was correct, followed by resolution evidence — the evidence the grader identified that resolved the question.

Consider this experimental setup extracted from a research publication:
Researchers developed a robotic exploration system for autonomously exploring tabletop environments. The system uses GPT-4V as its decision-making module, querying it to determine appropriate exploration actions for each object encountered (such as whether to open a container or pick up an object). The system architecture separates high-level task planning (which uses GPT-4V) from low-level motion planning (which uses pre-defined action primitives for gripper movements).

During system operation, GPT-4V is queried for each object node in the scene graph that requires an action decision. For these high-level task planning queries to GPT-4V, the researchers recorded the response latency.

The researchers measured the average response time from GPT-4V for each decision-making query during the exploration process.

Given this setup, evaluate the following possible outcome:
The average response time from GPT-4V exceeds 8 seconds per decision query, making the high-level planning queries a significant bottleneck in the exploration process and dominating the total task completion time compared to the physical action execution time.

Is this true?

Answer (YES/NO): NO